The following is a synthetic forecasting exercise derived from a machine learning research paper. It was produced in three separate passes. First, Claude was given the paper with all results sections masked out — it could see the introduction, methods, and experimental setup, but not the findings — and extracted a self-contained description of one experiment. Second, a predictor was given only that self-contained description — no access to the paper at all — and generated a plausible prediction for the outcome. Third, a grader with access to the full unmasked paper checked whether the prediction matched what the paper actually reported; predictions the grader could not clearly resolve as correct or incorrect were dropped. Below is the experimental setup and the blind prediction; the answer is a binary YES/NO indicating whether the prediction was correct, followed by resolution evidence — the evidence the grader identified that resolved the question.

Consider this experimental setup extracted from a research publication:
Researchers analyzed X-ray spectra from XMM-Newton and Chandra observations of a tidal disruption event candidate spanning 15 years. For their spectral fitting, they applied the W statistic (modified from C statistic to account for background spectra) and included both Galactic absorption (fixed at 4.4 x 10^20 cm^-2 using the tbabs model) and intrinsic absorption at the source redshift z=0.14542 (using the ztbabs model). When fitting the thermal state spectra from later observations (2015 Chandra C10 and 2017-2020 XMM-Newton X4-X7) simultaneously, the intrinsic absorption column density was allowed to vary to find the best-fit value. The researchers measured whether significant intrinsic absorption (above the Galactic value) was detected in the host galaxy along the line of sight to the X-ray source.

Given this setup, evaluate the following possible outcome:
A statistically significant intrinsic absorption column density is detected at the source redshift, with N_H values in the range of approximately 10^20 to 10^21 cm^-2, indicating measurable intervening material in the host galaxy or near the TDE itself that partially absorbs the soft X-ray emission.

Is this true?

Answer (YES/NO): NO